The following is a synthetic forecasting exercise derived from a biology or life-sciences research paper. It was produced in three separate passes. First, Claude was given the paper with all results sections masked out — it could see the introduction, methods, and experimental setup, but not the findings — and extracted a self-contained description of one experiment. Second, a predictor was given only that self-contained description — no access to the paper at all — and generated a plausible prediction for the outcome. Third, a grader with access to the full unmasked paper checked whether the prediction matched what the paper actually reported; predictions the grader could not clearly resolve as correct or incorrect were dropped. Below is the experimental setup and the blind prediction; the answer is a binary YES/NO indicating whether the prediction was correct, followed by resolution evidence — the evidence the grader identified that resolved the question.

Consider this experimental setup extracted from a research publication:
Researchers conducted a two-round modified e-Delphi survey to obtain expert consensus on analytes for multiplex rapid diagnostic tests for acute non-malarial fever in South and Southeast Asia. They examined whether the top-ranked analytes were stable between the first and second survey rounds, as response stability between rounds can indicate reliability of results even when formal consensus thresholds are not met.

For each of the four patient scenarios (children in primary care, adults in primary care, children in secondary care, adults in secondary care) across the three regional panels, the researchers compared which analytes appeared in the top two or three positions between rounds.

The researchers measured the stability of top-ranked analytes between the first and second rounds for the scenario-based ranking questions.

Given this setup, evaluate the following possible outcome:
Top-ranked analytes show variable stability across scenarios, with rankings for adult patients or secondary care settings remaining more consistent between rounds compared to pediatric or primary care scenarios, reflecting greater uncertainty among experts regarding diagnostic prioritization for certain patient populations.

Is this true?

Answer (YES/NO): NO